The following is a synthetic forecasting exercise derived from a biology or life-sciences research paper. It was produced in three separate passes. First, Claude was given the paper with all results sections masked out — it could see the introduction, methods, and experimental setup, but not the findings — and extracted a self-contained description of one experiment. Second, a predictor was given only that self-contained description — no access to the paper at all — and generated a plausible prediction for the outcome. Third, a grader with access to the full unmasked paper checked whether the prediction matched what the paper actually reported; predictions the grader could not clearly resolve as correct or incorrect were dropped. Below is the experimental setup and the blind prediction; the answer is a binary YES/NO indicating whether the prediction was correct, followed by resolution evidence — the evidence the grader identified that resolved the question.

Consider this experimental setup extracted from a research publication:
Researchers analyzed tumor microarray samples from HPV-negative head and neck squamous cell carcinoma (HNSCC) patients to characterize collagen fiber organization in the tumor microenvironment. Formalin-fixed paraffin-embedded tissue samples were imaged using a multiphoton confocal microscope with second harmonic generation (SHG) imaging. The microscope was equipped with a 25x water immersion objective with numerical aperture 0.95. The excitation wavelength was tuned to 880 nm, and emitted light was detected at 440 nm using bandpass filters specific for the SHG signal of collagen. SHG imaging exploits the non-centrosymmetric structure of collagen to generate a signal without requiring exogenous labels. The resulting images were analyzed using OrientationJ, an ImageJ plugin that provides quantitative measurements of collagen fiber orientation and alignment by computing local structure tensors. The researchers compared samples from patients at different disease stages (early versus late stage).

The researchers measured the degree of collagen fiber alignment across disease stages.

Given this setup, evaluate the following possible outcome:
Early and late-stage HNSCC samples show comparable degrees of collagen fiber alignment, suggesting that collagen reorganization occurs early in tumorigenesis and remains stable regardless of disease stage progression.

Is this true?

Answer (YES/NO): NO